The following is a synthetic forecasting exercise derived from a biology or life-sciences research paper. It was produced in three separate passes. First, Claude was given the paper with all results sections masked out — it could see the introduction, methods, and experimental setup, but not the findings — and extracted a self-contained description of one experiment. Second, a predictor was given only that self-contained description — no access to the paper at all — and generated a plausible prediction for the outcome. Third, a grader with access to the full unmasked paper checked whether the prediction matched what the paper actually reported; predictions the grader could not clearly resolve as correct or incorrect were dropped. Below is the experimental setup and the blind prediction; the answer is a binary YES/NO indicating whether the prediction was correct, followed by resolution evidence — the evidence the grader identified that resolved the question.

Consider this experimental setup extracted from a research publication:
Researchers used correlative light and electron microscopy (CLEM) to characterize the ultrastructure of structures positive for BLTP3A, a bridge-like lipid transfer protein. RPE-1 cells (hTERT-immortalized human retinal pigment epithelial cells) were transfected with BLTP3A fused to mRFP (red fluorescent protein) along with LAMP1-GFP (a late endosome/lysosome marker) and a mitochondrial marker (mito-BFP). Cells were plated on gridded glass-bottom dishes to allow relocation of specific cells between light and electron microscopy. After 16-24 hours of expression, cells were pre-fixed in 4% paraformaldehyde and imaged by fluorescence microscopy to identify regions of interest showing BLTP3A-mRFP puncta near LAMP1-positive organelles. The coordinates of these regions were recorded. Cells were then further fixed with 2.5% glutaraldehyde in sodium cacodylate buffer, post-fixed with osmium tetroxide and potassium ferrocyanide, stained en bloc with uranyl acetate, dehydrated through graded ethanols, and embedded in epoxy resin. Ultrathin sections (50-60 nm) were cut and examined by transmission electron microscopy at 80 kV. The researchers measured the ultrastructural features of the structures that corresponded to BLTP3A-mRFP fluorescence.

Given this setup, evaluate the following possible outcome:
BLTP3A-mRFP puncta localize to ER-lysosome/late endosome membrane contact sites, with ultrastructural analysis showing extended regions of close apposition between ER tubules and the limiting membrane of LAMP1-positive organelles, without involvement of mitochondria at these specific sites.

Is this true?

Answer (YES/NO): NO